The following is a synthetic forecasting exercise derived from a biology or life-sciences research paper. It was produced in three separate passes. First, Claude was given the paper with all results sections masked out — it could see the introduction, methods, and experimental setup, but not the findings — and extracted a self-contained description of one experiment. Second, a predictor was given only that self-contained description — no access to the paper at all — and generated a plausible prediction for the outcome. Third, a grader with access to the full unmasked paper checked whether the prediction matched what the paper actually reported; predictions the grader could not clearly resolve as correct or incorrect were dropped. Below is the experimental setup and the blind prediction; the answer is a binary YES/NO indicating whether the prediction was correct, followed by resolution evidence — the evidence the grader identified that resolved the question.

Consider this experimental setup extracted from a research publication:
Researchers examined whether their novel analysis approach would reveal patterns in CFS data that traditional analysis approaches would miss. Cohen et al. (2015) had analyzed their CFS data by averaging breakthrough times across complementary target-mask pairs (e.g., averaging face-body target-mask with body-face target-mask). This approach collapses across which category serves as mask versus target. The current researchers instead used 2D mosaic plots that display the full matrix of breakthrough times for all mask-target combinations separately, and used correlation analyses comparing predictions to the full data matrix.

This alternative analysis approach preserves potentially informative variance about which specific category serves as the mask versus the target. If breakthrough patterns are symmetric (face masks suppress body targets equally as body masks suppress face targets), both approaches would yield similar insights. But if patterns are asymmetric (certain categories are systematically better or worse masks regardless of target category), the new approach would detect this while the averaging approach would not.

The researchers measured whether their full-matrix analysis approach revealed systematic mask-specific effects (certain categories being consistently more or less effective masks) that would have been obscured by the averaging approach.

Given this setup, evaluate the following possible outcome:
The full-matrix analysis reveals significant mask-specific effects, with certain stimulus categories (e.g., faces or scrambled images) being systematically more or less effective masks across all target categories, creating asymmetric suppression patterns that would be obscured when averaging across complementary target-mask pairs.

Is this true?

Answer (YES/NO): YES